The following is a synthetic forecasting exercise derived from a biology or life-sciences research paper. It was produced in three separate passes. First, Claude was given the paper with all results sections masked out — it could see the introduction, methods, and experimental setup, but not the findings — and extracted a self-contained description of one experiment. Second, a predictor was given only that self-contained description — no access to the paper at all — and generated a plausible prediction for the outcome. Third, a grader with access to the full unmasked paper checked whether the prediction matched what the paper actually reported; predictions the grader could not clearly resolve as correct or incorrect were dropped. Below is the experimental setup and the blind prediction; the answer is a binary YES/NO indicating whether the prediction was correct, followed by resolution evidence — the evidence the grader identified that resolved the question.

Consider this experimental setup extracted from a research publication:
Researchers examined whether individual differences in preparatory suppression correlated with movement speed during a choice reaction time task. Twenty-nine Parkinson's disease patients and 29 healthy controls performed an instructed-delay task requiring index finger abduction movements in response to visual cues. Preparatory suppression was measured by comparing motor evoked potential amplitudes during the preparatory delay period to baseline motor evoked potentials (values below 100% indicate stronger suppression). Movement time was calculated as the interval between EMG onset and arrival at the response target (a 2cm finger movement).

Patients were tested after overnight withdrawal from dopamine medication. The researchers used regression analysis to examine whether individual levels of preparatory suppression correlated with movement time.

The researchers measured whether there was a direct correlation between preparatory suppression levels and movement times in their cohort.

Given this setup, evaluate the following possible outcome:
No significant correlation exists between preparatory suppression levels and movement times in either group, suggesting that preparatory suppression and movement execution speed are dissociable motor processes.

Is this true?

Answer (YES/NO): YES